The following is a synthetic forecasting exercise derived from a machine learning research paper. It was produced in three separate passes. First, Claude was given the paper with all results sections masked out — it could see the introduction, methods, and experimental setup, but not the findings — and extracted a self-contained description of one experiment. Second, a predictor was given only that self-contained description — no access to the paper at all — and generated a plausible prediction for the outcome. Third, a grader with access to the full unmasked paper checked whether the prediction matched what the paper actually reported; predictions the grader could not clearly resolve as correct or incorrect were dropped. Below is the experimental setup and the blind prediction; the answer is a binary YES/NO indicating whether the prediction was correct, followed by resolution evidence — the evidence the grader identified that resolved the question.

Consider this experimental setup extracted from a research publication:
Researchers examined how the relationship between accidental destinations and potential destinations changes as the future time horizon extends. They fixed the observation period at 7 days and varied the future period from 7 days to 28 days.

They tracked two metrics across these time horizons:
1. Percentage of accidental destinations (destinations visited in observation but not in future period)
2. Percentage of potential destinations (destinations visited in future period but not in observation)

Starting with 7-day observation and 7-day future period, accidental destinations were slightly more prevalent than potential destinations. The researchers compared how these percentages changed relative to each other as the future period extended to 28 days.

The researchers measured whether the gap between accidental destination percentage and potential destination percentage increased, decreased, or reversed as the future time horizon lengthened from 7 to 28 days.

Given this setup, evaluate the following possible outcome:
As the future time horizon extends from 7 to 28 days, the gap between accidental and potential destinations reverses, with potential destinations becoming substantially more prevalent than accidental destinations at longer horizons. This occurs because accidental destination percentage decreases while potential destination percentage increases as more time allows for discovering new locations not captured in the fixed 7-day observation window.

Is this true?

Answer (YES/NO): YES